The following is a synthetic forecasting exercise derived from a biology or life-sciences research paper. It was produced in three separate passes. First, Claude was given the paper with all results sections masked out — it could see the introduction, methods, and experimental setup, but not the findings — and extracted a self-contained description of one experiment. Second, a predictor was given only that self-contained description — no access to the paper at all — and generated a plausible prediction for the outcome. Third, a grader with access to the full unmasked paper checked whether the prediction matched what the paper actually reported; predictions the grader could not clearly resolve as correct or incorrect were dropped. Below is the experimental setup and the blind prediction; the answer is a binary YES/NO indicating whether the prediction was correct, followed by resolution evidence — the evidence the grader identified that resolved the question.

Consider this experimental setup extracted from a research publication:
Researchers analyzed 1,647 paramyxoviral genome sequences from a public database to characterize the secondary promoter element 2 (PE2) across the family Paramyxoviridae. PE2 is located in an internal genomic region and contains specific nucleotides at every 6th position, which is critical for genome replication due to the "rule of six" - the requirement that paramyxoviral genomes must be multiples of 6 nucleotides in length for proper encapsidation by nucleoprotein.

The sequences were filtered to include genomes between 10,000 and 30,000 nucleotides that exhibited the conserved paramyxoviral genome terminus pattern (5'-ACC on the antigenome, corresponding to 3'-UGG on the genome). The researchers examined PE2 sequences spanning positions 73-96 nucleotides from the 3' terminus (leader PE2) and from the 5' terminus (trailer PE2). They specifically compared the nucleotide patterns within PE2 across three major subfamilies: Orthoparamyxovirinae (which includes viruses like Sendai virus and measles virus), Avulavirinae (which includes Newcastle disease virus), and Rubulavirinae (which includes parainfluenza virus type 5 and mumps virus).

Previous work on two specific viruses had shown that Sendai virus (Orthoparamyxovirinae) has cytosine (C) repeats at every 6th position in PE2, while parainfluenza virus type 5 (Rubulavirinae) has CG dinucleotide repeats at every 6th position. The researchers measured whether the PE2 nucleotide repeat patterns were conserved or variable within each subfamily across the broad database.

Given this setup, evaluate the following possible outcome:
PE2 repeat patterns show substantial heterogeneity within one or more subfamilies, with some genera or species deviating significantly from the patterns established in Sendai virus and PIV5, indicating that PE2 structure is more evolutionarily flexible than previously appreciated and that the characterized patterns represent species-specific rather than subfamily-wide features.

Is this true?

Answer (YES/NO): NO